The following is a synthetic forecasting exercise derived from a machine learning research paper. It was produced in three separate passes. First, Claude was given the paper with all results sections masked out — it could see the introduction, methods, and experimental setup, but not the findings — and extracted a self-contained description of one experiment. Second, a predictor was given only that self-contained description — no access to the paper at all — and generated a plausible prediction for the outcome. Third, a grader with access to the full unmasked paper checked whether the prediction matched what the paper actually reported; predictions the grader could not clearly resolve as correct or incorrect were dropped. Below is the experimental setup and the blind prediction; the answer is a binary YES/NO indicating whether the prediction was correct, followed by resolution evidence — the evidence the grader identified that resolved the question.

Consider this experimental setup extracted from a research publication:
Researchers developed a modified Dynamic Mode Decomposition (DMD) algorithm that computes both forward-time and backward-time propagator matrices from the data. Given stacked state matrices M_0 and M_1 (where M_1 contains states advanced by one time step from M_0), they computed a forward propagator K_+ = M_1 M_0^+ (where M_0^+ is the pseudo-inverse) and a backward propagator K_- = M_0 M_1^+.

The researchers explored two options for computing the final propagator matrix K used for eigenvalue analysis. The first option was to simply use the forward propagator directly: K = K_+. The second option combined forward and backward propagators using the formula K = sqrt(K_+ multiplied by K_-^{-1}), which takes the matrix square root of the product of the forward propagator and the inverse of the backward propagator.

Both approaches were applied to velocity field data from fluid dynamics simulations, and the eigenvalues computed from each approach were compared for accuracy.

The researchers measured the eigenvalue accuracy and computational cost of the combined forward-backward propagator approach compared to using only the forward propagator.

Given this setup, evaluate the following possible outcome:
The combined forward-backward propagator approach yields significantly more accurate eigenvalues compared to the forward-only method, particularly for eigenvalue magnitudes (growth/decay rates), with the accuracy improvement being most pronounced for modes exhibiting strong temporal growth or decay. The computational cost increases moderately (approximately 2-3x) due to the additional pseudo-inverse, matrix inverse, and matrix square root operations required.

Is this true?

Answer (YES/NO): NO